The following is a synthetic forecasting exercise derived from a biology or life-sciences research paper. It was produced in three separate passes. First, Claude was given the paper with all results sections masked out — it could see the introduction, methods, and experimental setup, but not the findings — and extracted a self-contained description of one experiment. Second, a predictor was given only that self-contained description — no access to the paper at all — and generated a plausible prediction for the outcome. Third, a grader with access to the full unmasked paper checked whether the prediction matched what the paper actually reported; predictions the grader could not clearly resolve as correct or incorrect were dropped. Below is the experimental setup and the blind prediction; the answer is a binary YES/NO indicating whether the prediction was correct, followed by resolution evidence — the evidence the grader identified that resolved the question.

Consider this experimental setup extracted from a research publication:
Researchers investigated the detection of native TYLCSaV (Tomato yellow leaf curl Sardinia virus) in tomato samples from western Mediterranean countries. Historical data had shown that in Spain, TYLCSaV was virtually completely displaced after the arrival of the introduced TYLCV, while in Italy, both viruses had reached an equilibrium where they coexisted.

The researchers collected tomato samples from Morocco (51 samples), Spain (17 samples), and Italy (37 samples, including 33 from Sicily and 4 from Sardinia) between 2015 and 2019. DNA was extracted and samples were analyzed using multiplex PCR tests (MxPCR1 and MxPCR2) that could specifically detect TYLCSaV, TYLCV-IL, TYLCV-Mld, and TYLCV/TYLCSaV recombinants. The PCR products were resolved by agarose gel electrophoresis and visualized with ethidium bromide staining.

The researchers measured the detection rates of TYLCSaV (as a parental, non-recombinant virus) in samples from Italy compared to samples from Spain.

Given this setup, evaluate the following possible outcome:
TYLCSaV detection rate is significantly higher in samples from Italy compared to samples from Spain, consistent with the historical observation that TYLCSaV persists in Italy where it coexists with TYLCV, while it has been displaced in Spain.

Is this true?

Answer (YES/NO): YES